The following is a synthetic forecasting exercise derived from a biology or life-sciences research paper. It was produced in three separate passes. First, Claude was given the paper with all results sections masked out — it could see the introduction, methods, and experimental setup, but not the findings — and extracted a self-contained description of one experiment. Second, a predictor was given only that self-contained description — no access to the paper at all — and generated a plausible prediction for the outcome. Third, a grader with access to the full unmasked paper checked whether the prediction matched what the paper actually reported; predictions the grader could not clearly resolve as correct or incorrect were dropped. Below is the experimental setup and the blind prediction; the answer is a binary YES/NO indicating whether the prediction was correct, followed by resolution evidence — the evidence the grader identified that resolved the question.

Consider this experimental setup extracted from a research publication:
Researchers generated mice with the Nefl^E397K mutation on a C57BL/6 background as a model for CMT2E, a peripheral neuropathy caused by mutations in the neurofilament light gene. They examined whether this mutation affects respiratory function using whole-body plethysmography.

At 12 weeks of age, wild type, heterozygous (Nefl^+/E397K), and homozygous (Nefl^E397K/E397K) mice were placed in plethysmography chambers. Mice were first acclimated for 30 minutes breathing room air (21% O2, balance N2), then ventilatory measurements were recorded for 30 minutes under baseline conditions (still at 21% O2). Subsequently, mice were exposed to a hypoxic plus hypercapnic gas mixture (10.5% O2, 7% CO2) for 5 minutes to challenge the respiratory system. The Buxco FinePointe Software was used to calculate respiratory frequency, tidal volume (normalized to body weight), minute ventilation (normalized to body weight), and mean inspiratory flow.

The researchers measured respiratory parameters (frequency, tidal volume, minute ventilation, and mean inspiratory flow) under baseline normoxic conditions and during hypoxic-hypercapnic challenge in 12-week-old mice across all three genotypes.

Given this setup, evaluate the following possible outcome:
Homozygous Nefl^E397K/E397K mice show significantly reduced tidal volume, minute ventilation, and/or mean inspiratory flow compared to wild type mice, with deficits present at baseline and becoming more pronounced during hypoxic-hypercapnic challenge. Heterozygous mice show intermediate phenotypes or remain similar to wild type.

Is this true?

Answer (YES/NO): NO